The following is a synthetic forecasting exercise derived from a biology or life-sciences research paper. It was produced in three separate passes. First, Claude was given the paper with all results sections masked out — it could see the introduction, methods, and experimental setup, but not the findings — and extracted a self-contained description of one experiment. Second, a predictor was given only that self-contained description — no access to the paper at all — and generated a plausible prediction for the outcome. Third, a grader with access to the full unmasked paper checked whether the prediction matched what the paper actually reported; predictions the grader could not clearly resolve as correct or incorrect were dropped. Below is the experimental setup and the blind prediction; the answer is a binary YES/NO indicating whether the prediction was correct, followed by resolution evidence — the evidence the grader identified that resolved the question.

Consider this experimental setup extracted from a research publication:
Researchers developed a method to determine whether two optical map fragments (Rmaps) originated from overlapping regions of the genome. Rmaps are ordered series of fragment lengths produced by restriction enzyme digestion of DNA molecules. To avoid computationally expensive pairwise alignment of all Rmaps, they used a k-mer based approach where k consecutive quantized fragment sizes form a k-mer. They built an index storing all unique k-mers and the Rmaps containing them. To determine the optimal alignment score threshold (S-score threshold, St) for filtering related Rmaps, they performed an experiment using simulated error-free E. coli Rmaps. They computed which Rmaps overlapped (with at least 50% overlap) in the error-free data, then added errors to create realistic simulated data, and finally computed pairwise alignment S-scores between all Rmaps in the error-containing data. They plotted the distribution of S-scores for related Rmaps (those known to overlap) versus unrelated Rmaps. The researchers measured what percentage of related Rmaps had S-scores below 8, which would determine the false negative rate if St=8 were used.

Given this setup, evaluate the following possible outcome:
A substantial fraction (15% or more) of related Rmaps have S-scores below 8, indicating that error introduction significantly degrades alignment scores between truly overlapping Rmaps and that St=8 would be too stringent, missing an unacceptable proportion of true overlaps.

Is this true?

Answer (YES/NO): NO